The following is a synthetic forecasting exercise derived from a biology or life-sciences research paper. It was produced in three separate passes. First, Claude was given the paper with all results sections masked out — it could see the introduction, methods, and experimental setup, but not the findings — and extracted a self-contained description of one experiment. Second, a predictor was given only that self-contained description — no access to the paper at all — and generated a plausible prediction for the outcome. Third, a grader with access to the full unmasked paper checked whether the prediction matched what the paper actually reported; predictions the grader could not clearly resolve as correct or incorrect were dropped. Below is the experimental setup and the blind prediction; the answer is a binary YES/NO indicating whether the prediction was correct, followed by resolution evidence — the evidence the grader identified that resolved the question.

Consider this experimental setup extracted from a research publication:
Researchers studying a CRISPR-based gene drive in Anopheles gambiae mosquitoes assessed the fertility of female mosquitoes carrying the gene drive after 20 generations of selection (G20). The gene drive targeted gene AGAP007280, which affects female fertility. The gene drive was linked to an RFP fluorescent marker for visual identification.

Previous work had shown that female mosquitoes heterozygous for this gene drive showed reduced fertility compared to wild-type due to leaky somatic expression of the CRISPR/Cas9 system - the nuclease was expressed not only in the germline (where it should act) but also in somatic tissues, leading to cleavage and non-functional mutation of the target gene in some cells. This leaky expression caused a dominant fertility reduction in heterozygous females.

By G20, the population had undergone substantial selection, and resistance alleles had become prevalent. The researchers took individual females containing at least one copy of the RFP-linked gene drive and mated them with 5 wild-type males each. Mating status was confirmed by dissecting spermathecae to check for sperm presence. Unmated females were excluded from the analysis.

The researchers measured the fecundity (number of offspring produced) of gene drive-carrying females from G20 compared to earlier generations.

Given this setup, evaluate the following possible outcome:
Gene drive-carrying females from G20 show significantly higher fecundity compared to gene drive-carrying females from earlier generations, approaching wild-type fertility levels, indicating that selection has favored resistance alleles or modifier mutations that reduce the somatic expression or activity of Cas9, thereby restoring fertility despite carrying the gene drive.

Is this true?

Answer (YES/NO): NO